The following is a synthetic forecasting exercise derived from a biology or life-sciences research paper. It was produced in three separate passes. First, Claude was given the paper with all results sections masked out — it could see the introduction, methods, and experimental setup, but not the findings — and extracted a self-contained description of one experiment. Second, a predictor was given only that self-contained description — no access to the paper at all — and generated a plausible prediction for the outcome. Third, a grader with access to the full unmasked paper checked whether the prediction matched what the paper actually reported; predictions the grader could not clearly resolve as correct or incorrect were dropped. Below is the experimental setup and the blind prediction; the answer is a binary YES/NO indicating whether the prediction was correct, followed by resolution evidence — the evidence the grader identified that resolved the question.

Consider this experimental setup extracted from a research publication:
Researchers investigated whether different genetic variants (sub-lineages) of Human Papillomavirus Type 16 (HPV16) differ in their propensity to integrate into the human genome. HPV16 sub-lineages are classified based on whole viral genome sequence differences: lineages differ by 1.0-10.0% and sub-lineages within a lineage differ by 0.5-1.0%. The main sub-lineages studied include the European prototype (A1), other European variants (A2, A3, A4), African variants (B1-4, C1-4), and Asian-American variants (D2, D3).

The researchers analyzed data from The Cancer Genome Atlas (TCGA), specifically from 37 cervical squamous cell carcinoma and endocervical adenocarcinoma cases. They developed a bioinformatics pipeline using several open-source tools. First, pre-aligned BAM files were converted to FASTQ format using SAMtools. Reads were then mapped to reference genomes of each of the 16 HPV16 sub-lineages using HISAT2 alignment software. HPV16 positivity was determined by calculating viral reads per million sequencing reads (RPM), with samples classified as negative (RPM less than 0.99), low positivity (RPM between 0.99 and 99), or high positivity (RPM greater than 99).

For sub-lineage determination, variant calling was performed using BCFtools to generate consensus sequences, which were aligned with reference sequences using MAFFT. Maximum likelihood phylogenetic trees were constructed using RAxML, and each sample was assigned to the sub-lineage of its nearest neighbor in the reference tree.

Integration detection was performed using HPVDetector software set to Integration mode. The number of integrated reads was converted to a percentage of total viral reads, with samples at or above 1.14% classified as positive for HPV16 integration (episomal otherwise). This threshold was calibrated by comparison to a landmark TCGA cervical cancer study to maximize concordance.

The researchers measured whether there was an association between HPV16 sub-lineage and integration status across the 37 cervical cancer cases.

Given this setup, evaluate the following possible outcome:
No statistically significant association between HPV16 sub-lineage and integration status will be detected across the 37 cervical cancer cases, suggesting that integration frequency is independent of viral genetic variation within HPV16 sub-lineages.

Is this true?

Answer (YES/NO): NO